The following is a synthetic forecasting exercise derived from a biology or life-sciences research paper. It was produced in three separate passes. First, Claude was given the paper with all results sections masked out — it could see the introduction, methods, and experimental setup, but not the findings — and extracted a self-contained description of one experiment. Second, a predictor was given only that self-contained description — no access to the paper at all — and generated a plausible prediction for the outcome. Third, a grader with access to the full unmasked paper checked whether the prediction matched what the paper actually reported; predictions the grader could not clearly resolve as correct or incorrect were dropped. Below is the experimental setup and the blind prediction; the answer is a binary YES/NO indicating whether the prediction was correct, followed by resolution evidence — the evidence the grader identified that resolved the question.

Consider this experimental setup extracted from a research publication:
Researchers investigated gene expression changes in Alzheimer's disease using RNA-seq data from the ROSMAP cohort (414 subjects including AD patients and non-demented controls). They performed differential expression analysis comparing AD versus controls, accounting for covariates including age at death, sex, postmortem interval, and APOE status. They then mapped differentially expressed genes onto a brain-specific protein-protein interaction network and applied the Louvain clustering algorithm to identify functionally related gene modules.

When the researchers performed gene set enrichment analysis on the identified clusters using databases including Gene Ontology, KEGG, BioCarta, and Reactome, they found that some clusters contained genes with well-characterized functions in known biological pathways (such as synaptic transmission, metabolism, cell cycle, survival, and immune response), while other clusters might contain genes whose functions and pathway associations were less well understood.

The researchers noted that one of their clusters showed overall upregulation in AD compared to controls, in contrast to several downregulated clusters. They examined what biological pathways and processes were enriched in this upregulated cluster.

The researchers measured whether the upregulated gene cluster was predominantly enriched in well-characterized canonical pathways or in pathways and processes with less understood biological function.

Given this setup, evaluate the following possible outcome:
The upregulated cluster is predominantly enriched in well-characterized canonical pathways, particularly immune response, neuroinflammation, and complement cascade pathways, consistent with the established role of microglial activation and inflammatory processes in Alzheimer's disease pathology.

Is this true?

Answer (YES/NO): NO